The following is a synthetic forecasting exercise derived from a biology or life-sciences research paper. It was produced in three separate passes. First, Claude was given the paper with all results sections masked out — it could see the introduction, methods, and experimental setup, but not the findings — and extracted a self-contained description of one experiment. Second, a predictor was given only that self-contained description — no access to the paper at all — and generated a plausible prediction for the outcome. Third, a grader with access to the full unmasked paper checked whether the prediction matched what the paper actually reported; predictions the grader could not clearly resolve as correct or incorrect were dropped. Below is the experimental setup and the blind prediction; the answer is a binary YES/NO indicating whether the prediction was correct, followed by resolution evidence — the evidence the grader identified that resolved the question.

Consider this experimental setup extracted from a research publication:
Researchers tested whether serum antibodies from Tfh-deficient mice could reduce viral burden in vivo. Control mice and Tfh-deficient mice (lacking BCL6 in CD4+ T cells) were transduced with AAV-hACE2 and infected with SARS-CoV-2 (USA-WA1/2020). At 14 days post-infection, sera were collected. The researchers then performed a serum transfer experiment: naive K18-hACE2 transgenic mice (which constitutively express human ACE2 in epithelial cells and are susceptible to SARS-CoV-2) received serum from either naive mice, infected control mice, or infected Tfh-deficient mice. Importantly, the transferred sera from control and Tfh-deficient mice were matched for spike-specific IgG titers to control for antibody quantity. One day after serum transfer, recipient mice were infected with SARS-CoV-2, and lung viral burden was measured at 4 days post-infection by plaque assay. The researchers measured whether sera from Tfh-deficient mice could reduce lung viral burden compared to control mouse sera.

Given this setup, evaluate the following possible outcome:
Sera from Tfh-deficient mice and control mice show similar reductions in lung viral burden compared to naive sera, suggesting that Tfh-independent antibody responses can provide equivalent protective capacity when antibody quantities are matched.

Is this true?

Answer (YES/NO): YES